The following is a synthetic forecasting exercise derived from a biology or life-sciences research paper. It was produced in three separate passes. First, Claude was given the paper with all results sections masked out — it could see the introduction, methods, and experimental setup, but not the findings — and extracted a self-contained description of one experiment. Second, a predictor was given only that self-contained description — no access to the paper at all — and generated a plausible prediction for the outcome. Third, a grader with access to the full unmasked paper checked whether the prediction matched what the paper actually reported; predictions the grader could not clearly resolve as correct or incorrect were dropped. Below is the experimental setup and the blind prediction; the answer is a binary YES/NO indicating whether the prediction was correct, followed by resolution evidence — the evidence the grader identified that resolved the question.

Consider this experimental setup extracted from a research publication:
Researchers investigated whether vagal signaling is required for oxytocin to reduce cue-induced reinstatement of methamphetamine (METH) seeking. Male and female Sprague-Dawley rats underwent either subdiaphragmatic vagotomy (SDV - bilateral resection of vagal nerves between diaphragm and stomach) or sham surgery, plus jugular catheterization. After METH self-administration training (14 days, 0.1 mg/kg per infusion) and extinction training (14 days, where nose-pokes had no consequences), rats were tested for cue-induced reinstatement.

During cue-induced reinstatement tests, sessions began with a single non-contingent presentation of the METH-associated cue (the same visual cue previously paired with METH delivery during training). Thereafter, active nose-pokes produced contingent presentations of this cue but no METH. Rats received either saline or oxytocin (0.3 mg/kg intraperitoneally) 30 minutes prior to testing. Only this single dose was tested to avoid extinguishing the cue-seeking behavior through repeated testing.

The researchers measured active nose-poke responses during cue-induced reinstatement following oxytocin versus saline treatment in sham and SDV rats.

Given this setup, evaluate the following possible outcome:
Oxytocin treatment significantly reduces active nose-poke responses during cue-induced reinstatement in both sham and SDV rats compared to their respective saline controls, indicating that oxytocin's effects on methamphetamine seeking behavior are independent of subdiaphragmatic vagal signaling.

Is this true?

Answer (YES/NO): NO